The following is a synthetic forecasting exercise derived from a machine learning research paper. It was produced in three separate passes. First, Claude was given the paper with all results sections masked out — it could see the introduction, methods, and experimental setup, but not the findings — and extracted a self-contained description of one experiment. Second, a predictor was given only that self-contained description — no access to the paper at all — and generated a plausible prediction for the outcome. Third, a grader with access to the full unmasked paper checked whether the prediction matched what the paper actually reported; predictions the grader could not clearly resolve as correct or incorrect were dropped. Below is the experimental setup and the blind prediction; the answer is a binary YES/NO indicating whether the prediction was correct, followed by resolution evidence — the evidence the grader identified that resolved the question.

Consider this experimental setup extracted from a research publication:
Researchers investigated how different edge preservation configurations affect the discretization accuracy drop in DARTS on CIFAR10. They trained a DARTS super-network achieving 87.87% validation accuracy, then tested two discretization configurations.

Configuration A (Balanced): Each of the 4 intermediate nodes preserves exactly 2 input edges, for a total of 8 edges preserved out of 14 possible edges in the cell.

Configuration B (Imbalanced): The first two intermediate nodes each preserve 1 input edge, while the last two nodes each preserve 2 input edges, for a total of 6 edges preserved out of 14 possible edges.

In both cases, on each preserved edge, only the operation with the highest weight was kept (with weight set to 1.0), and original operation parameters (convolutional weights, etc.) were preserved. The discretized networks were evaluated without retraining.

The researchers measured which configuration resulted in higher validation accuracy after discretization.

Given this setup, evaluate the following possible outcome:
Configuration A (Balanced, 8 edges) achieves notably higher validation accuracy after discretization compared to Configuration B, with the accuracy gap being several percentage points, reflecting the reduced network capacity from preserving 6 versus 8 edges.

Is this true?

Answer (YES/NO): NO